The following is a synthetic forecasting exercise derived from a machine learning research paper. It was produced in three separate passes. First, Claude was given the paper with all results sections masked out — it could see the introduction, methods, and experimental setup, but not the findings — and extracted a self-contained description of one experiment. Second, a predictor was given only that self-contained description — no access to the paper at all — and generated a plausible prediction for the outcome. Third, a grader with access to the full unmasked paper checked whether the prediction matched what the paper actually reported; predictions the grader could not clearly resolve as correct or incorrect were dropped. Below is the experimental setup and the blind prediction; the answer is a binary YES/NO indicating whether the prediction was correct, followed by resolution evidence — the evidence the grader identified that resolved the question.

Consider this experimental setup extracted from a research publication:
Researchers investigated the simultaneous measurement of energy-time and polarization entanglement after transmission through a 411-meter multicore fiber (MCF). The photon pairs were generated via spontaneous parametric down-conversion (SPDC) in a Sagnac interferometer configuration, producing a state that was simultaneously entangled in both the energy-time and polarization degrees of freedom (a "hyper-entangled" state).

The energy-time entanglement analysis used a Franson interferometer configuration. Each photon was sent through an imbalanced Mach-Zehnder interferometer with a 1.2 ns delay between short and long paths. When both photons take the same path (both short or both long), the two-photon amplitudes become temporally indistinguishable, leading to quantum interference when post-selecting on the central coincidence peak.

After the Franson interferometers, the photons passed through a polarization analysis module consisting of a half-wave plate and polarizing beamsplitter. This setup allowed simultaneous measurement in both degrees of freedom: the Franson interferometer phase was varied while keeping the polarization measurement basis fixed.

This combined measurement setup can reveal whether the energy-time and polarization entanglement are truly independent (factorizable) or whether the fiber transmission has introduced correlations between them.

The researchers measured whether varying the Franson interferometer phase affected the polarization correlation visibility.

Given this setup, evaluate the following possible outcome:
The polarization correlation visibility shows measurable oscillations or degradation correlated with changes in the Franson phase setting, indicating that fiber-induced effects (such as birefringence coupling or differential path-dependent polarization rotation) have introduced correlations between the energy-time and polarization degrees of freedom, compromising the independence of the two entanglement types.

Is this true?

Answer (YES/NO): NO